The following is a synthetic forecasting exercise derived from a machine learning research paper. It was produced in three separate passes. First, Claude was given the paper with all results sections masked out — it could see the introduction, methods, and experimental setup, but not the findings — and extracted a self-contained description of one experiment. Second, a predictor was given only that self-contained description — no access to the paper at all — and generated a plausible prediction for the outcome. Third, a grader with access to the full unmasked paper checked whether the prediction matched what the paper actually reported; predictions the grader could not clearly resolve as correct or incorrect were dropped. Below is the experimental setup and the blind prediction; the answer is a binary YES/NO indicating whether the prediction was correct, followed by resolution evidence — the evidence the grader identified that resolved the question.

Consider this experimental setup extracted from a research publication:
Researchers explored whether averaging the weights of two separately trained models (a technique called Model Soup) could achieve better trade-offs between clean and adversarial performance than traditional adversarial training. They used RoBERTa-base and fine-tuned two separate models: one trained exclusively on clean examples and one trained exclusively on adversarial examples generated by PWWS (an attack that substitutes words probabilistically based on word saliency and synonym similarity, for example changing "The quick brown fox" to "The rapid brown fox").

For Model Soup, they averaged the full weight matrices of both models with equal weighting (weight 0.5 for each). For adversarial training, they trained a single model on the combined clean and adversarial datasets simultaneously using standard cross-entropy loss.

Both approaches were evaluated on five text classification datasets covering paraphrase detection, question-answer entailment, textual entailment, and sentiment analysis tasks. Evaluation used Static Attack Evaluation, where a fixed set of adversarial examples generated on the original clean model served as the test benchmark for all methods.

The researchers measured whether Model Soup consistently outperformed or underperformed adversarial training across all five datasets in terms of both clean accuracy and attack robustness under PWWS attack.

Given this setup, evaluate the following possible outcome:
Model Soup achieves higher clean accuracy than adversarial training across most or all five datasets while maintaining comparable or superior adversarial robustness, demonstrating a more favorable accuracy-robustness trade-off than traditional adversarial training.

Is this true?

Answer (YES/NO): NO